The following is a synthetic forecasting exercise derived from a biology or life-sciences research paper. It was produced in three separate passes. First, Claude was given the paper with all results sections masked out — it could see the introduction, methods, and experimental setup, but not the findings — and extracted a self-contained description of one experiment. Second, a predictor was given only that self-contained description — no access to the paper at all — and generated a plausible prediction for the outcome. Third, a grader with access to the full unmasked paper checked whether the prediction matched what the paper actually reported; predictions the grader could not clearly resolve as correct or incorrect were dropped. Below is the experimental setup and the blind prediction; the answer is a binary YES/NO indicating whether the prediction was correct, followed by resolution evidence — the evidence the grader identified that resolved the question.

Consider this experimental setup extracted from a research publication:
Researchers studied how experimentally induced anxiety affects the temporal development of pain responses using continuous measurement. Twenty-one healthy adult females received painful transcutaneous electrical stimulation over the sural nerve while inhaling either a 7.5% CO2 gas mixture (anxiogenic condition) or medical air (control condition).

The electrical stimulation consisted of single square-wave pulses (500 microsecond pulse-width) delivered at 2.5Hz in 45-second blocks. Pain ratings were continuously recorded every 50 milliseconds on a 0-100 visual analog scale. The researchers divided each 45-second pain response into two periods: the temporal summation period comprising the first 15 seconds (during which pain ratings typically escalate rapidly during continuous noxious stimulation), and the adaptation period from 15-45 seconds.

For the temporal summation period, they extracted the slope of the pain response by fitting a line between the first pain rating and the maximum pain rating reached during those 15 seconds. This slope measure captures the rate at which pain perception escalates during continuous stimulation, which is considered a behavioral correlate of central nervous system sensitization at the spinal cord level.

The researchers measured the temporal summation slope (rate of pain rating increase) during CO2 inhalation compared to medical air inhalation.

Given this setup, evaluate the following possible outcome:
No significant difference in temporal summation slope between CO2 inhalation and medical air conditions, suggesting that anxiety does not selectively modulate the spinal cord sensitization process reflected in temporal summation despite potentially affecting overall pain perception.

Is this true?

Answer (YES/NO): NO